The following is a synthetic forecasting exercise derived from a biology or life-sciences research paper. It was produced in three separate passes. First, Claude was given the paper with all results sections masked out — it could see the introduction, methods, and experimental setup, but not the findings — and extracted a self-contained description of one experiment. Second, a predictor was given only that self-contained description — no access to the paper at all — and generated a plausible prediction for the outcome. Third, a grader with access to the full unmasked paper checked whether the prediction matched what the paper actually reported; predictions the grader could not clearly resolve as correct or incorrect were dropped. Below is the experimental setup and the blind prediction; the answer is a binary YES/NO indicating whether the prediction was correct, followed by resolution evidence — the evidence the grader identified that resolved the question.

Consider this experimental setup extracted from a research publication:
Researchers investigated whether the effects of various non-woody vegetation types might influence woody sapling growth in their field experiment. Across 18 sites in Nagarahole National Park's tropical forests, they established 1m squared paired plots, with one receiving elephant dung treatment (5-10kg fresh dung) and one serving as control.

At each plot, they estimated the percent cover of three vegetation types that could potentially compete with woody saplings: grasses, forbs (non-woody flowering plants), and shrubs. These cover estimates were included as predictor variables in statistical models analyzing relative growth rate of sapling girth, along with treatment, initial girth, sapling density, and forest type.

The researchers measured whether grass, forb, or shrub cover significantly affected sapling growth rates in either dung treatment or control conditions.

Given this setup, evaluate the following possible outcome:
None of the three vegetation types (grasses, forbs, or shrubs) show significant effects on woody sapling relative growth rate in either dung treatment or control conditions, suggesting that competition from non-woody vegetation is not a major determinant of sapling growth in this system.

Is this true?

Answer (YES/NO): YES